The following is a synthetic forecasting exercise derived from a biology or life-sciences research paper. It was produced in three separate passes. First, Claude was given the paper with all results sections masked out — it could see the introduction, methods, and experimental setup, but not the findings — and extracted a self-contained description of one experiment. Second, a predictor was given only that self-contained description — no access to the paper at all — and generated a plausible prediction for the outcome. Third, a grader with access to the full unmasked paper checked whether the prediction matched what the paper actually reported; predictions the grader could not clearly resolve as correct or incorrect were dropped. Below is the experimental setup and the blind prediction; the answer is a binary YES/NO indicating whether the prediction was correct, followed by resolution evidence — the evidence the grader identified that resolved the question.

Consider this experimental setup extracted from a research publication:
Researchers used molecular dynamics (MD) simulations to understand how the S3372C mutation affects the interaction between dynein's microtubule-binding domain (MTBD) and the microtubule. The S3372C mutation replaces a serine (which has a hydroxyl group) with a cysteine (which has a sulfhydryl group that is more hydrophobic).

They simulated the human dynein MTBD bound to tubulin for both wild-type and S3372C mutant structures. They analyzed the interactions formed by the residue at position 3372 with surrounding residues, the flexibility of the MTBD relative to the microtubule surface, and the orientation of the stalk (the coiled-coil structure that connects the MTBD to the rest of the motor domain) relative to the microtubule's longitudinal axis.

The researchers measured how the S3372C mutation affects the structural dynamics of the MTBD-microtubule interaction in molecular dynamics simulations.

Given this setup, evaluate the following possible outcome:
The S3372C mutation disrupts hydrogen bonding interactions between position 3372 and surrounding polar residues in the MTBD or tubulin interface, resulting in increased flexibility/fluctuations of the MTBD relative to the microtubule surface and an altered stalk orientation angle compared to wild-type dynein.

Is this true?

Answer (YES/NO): NO